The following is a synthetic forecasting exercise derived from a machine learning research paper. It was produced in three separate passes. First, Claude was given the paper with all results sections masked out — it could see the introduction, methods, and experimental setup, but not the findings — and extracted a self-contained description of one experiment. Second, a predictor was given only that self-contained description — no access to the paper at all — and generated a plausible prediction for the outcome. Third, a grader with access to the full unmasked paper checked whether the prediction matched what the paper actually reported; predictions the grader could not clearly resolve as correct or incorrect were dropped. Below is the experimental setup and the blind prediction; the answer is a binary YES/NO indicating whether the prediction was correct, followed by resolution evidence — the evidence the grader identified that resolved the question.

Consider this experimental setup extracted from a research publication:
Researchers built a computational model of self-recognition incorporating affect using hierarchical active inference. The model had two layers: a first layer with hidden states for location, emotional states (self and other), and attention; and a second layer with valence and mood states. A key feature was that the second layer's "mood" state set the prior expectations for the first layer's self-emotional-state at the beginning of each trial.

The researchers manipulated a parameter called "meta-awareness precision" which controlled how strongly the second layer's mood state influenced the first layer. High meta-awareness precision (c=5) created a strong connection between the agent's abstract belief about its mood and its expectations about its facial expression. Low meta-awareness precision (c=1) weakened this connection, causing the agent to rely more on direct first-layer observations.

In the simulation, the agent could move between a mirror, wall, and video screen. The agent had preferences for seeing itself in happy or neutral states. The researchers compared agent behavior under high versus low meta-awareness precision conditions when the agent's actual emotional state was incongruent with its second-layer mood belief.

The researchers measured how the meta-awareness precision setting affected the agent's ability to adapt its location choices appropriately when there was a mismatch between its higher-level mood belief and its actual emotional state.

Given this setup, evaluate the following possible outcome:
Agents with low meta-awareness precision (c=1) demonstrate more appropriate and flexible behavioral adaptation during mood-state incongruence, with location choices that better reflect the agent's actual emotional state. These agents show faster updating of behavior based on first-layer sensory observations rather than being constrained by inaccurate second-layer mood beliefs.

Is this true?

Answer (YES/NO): YES